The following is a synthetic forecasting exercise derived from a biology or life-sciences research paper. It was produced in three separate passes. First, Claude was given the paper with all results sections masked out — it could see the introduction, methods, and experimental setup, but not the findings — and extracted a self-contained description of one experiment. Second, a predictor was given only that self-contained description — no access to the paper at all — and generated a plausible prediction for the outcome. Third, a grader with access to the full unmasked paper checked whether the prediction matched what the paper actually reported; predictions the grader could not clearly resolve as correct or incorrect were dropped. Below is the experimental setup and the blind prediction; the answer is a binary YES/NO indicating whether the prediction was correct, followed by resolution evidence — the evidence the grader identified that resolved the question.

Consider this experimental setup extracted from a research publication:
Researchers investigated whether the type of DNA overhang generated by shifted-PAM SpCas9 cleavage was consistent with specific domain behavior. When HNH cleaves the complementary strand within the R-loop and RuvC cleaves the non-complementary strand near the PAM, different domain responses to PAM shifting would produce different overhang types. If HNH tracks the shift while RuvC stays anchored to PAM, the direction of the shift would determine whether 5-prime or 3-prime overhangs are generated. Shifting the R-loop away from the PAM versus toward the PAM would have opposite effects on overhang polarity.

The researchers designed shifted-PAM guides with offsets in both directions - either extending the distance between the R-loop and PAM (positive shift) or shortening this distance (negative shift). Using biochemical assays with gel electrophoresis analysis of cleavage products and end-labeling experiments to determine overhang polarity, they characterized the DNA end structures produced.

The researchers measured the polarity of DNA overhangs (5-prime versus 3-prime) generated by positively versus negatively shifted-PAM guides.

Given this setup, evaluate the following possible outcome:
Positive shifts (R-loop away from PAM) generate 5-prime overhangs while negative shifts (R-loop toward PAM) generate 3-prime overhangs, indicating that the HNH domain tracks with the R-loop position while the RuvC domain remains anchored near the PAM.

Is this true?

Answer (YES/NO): NO